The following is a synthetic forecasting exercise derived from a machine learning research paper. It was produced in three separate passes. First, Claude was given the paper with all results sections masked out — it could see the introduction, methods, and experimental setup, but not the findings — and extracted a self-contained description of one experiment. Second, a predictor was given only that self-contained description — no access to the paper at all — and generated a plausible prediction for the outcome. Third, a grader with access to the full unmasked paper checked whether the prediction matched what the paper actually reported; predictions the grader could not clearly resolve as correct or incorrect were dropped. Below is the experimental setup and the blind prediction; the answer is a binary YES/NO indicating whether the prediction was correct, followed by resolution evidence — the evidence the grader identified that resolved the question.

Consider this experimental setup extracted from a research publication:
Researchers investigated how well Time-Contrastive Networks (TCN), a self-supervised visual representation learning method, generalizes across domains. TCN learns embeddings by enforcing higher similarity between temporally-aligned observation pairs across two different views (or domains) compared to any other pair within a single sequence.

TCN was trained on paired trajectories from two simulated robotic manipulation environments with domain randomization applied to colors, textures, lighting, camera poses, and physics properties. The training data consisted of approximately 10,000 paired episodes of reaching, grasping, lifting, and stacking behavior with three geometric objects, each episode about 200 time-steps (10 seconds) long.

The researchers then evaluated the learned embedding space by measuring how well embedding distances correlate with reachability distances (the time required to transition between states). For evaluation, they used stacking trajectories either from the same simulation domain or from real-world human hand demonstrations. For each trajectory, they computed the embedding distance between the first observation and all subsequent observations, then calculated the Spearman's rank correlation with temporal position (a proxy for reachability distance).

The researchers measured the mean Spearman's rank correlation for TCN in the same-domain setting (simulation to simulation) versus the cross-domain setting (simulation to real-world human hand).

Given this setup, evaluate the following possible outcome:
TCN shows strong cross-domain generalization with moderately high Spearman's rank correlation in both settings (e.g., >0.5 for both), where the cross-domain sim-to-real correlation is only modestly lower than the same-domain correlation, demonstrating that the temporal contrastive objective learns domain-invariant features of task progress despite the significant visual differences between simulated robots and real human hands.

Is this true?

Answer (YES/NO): NO